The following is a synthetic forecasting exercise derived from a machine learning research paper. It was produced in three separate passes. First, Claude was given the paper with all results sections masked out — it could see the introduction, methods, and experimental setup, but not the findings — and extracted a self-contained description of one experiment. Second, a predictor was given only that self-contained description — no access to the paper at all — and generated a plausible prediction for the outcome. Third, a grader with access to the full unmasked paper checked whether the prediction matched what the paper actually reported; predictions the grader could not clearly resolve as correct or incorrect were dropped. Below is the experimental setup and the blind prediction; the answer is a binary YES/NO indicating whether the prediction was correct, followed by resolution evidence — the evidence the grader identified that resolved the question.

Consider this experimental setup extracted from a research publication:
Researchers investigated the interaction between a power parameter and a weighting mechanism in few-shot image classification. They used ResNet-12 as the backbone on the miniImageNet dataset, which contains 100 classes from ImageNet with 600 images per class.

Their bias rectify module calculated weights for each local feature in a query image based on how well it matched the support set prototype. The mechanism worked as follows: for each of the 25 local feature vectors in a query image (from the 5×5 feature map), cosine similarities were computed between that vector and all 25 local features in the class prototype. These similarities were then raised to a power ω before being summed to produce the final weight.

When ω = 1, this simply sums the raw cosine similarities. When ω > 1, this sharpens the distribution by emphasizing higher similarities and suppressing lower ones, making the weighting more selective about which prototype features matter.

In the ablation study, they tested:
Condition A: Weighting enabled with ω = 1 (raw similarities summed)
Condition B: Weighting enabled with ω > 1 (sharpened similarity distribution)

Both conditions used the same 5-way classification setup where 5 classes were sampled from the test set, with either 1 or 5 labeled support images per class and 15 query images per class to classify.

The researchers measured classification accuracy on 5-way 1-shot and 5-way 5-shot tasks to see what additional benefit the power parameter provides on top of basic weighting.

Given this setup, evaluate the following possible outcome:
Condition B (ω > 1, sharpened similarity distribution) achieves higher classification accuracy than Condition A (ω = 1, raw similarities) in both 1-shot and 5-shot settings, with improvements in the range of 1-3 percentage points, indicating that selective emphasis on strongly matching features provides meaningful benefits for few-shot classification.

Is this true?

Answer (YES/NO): NO